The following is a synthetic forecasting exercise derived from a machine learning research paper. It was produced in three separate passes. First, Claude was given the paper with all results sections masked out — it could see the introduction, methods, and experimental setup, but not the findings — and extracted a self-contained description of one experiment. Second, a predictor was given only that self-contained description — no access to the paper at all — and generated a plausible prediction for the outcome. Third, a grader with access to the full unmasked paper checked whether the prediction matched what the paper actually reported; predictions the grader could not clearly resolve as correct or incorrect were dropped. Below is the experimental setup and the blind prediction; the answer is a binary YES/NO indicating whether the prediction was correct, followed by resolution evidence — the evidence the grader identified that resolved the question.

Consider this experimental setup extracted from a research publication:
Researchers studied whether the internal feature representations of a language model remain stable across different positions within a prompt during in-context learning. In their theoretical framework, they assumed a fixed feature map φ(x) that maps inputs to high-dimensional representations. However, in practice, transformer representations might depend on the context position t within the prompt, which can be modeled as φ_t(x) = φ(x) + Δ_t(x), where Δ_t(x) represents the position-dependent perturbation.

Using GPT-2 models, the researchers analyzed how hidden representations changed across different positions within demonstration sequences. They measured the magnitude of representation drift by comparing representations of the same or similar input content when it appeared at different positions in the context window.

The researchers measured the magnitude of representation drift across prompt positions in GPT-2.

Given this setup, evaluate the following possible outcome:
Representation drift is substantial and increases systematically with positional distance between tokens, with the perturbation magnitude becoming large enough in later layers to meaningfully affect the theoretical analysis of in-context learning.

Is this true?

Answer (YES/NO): NO